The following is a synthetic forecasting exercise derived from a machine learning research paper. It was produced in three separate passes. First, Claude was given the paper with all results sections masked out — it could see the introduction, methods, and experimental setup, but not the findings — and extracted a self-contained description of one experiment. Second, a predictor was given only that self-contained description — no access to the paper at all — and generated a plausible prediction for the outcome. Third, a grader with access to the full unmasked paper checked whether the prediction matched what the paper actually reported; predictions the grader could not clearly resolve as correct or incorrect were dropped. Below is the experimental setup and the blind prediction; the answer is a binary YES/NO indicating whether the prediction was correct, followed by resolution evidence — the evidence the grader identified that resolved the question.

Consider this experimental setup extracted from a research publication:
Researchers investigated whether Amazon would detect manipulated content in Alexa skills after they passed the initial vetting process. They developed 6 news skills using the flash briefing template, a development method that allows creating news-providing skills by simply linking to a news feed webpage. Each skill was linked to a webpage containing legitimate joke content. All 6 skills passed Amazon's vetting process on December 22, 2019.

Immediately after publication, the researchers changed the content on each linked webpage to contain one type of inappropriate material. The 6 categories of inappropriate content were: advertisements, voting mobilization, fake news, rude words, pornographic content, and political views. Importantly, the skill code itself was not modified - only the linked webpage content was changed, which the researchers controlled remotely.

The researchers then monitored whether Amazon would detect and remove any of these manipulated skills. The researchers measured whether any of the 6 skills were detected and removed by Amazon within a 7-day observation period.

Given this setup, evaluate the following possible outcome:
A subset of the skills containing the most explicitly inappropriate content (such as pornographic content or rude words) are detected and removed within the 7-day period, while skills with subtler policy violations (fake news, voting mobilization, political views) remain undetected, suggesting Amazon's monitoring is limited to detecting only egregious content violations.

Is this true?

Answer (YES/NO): NO